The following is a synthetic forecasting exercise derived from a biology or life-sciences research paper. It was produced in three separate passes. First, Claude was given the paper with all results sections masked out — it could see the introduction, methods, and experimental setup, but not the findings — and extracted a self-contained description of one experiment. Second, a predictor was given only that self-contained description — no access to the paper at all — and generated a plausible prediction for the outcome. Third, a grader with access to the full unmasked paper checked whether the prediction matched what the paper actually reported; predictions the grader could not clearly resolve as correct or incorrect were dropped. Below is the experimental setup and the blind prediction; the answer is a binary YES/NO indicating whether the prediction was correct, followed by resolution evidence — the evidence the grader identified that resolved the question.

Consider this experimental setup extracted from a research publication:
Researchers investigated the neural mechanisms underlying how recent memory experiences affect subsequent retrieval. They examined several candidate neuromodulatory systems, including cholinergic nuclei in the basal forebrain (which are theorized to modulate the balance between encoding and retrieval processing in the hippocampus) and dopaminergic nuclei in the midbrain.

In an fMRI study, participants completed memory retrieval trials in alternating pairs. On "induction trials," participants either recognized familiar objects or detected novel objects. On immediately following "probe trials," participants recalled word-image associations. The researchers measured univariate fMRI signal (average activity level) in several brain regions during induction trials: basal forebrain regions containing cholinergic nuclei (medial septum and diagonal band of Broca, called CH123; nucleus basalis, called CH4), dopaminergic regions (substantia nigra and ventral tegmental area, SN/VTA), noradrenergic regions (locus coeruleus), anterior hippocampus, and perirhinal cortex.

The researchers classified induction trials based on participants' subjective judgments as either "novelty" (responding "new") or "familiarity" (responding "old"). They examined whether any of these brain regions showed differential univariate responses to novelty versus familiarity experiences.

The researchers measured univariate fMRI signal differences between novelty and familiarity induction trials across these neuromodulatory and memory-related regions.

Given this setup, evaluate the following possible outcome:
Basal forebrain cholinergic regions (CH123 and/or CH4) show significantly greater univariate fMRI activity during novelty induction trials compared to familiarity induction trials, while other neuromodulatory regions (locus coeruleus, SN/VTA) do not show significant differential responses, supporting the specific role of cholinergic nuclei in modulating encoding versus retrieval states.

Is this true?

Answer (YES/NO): NO